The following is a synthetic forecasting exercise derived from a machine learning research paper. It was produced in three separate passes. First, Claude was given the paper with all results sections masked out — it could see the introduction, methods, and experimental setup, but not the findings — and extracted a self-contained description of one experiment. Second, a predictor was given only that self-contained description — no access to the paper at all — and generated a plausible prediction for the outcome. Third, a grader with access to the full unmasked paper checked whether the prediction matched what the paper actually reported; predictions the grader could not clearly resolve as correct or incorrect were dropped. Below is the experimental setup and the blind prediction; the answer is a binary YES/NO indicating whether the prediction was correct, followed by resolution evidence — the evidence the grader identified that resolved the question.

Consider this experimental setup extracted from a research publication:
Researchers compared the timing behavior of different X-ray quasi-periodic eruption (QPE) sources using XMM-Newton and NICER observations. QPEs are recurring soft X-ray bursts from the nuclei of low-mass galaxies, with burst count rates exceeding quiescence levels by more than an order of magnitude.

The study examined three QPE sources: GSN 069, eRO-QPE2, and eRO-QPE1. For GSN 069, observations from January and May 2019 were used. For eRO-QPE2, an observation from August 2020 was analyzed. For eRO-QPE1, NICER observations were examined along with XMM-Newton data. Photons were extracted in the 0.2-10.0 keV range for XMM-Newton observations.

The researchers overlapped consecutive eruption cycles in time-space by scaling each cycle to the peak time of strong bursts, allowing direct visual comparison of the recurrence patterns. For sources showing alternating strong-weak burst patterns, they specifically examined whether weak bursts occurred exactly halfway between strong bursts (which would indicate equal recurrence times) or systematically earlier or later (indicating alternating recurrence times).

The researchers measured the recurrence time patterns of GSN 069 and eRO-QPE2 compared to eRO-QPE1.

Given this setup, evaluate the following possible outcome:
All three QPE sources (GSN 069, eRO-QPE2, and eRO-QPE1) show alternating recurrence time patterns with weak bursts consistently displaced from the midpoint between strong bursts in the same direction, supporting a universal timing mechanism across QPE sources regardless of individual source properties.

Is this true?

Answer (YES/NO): NO